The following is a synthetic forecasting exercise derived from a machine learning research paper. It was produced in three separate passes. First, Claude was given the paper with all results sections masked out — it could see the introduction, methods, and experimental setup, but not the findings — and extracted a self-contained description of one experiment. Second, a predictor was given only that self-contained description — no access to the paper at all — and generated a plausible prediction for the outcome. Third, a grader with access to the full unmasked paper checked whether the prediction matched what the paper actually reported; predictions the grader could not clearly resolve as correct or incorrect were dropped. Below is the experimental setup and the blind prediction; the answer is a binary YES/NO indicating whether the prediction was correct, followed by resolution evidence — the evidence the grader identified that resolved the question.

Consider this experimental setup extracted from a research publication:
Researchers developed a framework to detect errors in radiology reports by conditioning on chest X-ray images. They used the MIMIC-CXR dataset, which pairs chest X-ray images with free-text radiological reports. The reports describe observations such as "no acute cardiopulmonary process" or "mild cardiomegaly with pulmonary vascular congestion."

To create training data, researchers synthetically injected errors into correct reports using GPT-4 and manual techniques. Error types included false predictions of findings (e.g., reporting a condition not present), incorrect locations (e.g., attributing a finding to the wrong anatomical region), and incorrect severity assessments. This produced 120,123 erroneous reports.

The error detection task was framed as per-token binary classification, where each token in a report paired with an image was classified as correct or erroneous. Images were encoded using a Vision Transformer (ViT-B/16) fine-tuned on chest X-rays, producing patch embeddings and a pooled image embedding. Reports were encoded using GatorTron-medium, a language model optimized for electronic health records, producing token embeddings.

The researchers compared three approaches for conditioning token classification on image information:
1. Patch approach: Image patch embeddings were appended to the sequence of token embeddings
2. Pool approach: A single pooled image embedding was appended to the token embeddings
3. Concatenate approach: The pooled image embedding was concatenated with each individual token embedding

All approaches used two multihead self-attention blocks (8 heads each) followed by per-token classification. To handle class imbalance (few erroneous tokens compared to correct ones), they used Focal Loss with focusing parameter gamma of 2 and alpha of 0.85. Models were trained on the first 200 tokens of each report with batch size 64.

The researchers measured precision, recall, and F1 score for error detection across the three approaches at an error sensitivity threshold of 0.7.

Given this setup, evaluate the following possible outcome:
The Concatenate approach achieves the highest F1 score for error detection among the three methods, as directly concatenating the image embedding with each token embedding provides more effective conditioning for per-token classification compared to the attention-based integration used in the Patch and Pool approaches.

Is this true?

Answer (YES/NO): NO